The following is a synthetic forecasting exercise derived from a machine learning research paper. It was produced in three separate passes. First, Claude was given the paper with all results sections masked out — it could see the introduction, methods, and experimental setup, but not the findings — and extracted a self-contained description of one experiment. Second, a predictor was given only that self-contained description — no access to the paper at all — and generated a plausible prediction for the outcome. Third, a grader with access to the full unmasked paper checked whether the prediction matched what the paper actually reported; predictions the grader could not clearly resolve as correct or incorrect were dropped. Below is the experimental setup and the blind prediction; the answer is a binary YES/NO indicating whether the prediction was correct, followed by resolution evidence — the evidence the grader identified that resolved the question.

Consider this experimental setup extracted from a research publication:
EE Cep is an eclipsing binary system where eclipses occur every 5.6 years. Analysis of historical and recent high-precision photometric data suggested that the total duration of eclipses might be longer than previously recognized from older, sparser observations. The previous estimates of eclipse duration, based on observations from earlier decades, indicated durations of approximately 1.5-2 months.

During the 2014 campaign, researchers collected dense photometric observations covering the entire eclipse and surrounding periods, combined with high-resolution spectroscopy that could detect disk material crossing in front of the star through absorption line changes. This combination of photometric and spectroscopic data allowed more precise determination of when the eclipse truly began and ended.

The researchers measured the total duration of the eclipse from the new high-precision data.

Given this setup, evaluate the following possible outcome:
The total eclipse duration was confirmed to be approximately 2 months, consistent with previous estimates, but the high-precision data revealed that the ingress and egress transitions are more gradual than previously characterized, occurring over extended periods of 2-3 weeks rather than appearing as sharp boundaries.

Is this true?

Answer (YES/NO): NO